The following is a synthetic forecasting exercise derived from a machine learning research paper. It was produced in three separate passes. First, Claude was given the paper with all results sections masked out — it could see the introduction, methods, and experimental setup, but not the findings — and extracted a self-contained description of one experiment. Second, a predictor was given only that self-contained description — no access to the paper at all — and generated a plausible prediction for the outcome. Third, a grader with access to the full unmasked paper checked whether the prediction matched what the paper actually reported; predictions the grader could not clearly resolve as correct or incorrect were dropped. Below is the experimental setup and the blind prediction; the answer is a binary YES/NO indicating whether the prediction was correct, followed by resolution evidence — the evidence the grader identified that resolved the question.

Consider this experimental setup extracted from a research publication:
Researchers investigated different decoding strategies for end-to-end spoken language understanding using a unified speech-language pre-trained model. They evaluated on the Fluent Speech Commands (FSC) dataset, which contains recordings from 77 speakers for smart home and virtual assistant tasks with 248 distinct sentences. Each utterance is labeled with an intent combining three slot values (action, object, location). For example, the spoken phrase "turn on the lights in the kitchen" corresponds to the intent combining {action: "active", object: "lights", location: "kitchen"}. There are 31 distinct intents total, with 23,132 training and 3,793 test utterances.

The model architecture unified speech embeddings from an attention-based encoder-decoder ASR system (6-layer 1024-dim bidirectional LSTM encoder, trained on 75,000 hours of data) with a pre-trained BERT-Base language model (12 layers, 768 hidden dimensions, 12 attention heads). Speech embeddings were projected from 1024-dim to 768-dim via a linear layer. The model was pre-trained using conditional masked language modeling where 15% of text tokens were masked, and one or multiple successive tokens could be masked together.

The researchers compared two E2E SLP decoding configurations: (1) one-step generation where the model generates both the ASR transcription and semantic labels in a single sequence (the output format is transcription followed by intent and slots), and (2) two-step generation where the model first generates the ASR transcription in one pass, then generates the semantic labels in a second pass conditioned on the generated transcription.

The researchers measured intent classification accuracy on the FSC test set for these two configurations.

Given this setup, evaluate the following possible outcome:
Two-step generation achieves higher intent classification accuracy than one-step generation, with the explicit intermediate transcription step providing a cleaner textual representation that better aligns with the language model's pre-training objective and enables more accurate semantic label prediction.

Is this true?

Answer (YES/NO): NO